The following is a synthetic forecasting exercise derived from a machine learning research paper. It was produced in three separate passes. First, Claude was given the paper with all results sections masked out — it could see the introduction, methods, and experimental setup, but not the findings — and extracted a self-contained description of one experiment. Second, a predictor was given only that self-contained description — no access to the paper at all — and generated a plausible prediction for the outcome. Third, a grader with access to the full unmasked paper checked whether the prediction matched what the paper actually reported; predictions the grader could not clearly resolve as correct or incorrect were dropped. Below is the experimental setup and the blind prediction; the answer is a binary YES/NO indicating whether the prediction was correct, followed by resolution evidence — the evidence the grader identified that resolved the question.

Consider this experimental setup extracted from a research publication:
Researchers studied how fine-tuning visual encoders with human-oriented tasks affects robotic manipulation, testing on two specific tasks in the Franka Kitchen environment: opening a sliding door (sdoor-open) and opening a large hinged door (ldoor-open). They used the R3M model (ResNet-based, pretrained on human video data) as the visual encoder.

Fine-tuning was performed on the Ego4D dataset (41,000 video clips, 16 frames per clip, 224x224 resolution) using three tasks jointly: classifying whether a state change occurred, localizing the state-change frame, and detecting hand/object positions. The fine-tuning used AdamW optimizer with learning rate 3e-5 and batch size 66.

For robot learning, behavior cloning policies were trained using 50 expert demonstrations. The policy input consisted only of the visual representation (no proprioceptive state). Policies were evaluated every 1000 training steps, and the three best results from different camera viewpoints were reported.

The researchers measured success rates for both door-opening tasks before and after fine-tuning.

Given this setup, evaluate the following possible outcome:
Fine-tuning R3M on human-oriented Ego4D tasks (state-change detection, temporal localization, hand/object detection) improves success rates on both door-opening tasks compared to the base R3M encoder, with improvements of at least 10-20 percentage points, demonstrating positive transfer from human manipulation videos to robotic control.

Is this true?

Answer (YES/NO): NO